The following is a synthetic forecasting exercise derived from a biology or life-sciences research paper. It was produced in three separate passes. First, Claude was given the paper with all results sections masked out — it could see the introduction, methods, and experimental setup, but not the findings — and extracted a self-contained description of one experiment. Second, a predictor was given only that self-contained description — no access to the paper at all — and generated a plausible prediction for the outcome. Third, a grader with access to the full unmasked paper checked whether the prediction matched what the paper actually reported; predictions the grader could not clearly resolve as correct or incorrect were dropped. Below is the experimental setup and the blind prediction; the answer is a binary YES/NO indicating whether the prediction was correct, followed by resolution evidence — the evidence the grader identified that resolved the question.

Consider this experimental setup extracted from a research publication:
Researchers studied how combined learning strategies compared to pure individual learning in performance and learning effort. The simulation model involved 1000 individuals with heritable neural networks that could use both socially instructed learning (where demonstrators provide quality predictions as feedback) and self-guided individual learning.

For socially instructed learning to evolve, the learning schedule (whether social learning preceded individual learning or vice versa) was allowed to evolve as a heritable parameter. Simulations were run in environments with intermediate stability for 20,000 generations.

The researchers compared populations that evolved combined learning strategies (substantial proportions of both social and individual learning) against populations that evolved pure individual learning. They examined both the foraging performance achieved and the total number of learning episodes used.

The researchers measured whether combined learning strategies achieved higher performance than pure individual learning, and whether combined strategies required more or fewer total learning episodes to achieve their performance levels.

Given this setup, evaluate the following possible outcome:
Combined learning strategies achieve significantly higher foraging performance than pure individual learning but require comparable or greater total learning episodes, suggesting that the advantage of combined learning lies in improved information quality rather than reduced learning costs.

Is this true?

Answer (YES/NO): NO